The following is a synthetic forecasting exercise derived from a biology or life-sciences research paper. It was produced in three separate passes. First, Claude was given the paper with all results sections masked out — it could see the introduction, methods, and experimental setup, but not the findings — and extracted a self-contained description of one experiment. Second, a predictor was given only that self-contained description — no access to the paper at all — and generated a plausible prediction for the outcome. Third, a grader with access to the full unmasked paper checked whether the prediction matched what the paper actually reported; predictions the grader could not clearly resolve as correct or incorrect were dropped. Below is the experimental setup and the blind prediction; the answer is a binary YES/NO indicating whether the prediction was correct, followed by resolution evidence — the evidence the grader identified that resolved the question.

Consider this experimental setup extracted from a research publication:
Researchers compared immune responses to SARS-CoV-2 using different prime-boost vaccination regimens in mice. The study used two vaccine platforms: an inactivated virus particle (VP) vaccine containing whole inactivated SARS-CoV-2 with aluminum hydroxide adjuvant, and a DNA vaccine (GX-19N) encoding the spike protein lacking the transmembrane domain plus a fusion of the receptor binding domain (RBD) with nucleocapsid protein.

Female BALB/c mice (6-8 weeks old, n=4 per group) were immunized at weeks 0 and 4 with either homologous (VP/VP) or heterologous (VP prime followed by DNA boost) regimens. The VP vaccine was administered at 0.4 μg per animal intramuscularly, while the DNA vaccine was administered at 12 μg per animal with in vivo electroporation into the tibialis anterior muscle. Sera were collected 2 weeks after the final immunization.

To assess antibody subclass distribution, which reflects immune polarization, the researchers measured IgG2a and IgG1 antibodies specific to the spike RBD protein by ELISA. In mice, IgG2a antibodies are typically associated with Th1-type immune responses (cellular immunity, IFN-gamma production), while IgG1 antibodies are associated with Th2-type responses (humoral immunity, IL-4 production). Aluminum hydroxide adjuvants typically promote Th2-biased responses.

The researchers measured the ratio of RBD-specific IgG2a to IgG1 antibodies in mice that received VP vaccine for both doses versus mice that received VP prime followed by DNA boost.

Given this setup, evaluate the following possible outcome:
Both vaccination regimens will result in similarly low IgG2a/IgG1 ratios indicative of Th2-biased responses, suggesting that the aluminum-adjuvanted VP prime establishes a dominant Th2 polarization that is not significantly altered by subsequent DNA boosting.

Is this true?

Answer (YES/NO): NO